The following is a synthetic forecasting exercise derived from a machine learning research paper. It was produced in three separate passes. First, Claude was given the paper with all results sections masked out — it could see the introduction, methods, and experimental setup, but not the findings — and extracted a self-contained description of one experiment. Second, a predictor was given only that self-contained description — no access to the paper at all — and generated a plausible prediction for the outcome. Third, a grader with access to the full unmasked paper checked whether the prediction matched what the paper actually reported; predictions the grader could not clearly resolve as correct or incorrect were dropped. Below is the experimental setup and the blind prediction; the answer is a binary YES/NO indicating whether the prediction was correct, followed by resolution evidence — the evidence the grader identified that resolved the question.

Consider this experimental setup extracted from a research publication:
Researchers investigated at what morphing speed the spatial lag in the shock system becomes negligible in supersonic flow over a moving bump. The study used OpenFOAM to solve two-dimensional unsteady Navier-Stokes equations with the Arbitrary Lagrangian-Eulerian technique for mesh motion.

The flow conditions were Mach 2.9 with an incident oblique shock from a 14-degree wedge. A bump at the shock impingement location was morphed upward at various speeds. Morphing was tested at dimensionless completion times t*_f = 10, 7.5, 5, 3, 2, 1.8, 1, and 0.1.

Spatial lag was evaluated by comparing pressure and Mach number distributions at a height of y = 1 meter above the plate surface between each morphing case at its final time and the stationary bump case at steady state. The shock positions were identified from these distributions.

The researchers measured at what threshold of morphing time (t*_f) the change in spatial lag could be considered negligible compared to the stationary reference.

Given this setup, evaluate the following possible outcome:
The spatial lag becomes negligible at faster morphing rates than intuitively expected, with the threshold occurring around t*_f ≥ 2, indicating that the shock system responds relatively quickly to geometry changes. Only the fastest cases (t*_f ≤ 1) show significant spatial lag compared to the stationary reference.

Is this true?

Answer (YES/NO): NO